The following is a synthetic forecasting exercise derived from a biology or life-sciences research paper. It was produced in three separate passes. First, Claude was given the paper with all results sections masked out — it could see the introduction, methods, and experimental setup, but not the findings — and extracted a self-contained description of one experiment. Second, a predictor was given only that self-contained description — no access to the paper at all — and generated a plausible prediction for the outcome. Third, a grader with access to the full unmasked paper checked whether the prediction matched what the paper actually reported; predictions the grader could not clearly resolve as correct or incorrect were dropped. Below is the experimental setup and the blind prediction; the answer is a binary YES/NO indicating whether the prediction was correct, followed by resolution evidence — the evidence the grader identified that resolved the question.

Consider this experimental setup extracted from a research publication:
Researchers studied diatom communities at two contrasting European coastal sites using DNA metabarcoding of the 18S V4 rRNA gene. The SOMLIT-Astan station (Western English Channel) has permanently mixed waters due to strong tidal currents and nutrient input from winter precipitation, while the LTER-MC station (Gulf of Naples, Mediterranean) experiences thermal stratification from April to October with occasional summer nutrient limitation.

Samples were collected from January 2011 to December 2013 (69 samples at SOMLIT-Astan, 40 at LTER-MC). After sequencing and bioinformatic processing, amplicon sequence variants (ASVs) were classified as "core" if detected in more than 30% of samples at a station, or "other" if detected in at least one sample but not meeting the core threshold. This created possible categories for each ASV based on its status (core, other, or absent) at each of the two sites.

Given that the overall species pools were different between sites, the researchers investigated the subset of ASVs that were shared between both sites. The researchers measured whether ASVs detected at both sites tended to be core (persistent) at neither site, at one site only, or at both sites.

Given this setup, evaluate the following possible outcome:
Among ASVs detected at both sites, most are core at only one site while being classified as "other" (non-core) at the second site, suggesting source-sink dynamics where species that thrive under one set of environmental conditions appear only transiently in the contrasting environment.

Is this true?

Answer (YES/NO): NO